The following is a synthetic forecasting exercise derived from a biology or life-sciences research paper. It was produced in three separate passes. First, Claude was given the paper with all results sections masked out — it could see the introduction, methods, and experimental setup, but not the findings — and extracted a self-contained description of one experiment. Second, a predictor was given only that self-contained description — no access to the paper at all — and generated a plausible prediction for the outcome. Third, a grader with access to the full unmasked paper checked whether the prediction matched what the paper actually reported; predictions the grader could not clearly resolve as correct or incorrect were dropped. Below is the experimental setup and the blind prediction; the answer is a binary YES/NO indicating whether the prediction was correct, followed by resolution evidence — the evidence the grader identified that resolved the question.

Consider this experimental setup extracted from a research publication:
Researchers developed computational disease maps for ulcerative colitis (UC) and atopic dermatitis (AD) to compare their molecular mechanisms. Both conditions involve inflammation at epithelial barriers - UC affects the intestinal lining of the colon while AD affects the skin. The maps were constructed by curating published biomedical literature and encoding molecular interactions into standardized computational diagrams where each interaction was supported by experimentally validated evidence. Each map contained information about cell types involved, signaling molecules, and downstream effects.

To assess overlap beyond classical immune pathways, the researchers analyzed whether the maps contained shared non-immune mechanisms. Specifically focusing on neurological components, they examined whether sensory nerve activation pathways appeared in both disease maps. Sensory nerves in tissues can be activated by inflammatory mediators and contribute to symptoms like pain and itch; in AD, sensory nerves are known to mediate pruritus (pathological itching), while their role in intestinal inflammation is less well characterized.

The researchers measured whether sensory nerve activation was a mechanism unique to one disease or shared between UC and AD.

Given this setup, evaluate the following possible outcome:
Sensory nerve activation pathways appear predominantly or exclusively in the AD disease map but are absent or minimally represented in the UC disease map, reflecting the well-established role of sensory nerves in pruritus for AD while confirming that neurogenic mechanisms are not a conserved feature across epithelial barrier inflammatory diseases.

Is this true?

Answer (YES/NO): NO